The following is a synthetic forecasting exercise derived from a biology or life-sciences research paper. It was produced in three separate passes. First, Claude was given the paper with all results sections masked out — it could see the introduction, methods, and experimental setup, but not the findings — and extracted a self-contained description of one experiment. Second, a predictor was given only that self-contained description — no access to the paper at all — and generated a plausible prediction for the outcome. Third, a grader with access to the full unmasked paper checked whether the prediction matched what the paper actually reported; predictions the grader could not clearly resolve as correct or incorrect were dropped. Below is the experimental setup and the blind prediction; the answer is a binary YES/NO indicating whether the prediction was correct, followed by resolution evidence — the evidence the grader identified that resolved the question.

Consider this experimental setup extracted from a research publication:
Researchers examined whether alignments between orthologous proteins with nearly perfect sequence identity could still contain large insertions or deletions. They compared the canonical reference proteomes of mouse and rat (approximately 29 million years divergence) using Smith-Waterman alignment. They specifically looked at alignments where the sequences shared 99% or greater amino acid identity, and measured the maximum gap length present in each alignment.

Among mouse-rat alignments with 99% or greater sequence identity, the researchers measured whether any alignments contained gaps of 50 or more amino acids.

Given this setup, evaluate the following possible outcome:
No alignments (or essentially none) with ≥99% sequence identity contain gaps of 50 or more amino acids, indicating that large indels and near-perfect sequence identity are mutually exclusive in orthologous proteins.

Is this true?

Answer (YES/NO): NO